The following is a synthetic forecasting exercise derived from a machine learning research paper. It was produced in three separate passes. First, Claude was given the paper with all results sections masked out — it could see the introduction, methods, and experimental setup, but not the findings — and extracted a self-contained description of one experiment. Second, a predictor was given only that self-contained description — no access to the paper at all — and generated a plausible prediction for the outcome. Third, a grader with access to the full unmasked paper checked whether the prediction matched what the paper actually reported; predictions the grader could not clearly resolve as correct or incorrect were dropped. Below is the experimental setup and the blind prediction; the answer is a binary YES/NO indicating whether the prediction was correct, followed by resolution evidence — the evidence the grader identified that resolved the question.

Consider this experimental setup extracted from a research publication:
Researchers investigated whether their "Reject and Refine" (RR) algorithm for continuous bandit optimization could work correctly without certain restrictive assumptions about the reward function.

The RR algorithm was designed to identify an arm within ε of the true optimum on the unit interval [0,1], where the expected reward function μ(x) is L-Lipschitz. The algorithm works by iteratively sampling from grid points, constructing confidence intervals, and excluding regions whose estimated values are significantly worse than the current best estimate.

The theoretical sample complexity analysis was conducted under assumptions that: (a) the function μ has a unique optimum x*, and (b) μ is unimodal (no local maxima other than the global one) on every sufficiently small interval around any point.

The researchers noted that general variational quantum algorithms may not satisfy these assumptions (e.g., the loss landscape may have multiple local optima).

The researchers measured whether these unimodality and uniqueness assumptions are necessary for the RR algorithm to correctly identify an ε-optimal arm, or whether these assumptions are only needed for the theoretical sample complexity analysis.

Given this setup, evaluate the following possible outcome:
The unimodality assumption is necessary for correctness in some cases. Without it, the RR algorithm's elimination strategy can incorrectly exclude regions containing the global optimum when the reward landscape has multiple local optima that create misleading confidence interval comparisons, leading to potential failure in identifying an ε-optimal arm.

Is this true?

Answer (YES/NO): NO